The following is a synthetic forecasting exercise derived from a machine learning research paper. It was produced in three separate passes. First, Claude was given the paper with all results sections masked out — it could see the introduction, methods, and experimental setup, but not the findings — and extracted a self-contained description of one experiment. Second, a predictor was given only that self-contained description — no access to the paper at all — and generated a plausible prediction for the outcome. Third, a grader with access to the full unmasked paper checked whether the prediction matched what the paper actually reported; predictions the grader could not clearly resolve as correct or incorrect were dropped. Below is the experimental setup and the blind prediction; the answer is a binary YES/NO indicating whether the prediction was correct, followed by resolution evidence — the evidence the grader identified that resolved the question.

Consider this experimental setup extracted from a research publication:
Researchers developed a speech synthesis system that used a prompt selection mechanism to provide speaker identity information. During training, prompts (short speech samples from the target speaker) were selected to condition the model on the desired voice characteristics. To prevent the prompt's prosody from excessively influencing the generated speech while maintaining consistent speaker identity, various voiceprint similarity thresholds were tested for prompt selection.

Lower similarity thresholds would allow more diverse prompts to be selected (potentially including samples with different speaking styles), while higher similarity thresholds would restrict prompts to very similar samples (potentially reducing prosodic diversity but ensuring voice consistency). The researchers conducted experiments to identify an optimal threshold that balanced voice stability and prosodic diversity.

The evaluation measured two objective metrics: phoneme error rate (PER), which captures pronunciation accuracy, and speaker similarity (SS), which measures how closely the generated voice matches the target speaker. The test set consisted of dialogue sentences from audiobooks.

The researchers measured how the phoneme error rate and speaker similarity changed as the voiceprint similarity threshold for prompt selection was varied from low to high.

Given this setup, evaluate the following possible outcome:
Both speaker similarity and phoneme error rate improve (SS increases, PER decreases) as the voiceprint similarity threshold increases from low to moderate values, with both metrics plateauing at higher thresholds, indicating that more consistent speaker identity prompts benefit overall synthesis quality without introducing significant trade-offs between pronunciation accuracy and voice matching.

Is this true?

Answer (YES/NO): NO